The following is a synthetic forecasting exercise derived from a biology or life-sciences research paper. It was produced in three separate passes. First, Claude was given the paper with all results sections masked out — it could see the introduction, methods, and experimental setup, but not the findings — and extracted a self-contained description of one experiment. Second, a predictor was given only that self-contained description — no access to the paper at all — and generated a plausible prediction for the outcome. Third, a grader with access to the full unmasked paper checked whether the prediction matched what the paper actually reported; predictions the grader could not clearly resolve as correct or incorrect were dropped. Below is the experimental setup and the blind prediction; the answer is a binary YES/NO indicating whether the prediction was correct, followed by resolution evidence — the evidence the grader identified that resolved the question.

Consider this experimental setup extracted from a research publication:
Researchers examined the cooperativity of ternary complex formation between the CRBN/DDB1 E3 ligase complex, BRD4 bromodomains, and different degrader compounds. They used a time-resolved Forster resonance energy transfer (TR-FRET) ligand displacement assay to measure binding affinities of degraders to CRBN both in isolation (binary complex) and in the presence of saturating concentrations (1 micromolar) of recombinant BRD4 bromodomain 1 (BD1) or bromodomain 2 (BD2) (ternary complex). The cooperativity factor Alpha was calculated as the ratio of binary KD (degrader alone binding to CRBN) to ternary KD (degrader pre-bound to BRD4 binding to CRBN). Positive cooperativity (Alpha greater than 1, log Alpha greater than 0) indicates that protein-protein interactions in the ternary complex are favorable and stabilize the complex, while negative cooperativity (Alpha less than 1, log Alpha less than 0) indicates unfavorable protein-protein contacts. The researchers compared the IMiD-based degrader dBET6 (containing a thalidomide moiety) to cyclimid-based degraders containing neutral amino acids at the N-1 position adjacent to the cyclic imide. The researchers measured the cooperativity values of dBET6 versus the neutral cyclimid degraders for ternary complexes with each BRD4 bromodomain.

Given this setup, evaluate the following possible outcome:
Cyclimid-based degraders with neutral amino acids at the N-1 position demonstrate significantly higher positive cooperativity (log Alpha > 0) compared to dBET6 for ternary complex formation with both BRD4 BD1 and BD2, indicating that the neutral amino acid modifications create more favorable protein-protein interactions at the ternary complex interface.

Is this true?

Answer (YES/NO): NO